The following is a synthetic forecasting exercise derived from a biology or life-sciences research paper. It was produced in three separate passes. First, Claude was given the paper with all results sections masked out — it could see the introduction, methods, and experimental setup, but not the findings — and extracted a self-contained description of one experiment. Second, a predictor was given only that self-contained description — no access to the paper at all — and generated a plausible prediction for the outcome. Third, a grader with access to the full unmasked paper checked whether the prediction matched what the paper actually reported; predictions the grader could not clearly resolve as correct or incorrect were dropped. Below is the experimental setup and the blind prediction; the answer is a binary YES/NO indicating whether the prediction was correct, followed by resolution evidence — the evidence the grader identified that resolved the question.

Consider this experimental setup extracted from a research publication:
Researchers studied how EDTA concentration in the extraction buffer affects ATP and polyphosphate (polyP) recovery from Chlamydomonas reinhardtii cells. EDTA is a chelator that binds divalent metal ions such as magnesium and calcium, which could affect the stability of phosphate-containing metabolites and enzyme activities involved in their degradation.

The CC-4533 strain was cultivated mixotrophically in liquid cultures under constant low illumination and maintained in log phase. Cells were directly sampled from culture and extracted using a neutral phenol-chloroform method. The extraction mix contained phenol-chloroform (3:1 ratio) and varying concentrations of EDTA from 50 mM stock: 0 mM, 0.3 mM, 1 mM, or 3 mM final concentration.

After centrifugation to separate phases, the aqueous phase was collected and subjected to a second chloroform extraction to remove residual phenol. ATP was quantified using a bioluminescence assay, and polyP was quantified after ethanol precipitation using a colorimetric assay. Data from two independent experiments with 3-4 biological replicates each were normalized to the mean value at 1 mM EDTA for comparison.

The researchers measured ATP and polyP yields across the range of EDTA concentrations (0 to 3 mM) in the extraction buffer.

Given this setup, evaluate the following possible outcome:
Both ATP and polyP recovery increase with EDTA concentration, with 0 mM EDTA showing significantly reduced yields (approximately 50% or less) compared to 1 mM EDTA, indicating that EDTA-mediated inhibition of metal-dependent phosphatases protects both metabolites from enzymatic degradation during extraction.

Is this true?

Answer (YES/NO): NO